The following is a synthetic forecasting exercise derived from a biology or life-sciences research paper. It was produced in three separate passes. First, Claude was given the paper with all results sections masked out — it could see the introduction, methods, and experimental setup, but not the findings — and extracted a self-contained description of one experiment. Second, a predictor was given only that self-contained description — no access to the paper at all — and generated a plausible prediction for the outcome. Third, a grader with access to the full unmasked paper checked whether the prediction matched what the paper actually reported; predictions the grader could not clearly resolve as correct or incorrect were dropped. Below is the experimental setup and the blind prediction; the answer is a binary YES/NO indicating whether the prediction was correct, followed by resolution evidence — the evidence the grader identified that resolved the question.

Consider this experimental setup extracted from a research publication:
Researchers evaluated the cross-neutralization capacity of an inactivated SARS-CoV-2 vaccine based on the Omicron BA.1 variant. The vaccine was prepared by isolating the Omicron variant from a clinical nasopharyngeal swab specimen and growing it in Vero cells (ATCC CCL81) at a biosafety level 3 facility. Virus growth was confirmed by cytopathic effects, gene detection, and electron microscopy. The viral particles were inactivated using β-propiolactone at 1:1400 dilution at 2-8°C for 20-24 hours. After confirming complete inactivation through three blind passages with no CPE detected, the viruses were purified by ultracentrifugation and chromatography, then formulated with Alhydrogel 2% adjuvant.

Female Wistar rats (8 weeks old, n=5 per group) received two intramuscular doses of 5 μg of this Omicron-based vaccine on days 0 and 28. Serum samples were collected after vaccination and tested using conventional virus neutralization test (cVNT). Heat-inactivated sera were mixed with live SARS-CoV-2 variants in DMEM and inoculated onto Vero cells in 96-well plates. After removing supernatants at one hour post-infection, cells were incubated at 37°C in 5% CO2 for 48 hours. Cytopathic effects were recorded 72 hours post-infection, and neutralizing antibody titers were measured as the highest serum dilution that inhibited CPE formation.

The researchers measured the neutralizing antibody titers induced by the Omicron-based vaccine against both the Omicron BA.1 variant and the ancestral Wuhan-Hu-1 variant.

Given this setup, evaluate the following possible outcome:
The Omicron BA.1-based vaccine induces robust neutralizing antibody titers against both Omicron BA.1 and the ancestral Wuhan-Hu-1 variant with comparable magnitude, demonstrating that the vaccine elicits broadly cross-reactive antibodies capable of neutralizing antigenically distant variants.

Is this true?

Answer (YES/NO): NO